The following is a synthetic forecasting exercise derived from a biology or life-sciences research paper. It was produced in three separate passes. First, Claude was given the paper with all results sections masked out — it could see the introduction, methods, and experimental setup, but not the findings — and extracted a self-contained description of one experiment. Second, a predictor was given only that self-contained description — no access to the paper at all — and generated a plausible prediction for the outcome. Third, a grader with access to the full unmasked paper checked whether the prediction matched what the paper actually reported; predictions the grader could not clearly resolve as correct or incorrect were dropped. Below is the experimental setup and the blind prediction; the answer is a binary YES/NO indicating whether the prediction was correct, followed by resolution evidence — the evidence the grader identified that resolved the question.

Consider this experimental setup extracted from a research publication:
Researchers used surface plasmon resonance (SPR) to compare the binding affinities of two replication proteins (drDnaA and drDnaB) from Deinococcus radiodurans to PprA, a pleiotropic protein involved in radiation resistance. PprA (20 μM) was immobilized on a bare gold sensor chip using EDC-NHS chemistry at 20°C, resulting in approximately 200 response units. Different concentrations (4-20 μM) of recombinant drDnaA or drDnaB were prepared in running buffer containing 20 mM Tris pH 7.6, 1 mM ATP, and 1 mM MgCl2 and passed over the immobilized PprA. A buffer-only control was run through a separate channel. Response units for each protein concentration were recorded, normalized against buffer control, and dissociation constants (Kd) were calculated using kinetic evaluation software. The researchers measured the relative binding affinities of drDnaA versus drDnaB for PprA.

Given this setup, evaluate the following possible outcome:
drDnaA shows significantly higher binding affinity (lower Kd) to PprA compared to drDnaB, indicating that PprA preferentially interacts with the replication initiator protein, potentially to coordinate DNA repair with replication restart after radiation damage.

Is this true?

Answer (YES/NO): YES